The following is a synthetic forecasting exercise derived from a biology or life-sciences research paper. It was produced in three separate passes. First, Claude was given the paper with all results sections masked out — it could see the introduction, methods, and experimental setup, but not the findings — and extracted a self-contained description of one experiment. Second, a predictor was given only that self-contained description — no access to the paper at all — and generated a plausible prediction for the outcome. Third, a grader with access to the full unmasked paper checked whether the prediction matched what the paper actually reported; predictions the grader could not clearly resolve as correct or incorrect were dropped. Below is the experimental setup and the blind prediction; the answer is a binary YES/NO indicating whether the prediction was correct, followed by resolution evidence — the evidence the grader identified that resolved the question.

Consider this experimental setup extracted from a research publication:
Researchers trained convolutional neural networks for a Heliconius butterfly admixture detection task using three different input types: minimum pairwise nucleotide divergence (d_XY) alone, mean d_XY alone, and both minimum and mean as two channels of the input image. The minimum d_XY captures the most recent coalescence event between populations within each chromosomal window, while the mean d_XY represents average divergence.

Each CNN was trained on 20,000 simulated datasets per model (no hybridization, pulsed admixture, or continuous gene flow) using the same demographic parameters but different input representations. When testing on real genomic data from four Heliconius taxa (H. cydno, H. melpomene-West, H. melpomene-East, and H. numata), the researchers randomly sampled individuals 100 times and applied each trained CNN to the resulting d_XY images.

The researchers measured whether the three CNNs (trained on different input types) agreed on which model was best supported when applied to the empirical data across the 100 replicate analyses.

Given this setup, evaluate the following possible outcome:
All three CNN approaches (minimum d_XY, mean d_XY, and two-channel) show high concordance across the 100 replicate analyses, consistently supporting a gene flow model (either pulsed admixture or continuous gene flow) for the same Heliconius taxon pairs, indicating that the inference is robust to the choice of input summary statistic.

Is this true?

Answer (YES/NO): YES